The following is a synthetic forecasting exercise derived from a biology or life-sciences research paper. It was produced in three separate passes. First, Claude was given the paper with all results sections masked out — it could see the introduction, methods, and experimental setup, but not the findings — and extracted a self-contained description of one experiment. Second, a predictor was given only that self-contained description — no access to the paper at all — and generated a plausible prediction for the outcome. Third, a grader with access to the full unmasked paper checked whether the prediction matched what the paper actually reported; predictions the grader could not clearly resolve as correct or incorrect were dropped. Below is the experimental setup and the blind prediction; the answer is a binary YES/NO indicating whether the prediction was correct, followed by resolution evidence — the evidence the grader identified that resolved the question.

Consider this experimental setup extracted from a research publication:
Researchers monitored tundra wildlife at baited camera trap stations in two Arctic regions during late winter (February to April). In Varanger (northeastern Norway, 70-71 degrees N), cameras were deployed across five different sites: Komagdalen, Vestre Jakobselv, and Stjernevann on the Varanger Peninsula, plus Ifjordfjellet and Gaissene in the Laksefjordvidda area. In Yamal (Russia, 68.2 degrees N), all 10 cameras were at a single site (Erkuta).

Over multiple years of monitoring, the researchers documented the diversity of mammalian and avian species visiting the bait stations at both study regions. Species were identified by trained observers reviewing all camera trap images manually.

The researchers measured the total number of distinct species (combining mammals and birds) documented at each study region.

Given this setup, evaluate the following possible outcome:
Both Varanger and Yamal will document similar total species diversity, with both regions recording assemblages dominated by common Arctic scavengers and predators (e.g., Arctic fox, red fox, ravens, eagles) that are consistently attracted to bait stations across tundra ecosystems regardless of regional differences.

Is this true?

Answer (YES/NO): NO